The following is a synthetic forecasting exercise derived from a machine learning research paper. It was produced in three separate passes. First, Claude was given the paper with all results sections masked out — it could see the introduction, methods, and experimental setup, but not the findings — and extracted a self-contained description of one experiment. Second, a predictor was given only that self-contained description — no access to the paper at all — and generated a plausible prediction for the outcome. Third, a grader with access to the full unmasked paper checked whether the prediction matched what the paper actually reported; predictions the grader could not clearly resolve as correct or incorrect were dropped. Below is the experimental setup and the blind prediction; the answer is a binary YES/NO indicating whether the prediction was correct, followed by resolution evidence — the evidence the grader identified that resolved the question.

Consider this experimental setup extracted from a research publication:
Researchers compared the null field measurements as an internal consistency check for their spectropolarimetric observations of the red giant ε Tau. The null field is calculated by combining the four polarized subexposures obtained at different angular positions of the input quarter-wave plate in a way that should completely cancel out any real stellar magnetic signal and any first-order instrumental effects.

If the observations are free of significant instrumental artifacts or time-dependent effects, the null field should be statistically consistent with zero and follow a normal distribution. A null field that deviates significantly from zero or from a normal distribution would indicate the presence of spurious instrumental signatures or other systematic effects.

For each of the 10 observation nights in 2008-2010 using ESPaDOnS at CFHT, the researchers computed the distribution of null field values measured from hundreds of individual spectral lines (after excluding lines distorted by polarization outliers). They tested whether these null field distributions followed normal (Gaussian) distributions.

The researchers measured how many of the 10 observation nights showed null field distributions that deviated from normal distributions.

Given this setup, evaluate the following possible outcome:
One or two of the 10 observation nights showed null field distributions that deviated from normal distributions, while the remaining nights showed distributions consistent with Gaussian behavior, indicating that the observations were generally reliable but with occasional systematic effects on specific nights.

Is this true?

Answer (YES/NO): NO